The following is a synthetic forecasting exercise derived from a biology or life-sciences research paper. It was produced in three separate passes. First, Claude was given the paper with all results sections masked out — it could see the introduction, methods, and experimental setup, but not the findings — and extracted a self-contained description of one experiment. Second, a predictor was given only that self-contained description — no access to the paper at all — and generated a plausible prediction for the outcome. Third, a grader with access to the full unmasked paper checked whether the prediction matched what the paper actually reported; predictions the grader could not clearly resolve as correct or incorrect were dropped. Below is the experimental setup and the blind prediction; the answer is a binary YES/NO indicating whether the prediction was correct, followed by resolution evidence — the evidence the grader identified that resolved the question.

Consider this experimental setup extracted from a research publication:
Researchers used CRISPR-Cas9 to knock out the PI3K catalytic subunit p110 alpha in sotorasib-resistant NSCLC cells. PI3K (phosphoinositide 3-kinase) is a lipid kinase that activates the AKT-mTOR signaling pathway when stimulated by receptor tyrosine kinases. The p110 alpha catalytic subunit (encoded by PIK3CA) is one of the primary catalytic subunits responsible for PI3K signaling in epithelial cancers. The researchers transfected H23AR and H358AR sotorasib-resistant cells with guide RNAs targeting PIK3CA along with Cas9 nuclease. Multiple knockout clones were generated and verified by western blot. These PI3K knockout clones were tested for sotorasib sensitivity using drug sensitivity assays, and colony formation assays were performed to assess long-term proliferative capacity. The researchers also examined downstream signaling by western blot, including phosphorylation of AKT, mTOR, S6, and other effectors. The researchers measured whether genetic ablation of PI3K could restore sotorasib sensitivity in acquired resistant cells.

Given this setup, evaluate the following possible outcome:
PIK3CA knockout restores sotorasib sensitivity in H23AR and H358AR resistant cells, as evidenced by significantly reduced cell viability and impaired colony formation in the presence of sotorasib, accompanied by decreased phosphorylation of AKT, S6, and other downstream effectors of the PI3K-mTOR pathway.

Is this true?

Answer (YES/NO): NO